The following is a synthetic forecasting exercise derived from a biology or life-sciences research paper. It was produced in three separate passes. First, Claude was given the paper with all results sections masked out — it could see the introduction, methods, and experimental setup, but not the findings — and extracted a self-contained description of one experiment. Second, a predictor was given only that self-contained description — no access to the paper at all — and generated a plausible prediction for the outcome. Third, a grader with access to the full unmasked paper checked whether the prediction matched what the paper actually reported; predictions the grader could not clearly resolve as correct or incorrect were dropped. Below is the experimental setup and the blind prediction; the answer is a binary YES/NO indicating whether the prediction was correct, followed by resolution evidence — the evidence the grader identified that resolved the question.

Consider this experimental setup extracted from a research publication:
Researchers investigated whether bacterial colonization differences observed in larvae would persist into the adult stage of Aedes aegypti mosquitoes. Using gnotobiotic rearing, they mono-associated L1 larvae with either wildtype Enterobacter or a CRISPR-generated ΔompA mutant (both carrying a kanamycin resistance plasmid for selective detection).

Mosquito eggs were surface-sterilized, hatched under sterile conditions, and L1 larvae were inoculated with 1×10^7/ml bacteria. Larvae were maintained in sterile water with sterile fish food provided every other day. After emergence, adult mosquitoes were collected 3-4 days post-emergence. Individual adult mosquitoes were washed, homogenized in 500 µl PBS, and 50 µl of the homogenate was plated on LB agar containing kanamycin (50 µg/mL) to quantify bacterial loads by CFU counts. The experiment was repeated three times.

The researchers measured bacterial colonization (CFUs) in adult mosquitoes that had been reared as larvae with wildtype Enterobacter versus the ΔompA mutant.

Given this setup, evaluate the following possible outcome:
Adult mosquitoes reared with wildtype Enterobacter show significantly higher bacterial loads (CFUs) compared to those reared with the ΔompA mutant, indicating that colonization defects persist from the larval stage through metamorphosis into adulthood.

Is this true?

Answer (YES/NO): YES